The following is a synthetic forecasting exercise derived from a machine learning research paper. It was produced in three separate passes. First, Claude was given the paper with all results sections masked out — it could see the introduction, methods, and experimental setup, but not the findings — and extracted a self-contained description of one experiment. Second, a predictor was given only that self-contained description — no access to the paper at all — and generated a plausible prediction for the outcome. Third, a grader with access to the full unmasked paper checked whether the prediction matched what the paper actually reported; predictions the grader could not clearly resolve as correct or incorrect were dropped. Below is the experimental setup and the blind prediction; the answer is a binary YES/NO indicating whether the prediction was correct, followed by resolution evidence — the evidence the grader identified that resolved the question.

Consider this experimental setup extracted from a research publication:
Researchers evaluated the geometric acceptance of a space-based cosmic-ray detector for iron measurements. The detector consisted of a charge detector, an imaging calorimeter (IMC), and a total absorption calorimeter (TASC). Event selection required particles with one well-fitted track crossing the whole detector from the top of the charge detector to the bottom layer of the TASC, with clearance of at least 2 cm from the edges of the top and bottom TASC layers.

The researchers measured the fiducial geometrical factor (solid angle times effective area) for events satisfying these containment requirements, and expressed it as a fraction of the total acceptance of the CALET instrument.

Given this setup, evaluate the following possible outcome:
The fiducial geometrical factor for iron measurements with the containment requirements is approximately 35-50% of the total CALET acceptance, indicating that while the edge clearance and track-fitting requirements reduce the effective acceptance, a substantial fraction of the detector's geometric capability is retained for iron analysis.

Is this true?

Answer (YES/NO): YES